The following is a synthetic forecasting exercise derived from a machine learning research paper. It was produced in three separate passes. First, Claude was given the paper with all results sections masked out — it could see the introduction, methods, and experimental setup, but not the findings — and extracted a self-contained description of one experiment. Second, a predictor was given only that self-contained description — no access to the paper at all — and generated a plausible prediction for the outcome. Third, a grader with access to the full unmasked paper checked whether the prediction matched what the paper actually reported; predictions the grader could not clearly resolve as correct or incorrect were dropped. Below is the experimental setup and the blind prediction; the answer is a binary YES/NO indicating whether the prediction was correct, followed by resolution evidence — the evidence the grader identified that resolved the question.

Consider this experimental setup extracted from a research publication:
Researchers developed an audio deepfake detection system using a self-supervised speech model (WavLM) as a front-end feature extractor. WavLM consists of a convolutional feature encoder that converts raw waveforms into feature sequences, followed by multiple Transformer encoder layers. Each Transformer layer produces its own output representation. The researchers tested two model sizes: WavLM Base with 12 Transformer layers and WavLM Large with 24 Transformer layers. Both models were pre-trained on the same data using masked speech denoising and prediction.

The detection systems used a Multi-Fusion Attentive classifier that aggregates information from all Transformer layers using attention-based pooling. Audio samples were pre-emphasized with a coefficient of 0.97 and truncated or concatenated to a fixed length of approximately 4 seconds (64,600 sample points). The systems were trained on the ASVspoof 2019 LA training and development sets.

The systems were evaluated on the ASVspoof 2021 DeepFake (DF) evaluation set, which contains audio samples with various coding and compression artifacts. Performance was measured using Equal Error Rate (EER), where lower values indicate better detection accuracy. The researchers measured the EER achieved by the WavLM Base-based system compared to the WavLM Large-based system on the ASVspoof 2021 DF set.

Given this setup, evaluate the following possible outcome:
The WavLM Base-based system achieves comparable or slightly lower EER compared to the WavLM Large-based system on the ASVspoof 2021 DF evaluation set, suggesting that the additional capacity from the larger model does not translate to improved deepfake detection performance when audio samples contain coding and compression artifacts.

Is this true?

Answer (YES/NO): NO